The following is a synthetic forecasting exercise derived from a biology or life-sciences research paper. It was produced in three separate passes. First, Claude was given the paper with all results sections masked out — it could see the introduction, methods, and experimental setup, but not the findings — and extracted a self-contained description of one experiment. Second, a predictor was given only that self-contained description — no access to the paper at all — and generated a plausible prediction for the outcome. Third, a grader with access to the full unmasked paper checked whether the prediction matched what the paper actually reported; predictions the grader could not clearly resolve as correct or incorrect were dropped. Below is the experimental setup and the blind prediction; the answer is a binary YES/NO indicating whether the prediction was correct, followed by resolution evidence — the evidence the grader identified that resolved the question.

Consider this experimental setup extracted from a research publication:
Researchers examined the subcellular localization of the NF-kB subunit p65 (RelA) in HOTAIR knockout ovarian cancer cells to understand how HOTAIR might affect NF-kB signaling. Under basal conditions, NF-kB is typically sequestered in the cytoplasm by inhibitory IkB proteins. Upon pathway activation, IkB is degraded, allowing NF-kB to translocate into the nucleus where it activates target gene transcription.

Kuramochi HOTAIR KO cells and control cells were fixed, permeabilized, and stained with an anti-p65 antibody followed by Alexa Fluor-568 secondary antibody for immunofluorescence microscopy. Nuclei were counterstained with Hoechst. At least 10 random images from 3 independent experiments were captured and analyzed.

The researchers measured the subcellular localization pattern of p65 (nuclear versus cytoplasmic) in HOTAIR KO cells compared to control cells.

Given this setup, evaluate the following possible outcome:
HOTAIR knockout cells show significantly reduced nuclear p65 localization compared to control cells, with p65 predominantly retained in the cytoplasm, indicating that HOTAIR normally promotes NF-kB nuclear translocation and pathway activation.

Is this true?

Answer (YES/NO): YES